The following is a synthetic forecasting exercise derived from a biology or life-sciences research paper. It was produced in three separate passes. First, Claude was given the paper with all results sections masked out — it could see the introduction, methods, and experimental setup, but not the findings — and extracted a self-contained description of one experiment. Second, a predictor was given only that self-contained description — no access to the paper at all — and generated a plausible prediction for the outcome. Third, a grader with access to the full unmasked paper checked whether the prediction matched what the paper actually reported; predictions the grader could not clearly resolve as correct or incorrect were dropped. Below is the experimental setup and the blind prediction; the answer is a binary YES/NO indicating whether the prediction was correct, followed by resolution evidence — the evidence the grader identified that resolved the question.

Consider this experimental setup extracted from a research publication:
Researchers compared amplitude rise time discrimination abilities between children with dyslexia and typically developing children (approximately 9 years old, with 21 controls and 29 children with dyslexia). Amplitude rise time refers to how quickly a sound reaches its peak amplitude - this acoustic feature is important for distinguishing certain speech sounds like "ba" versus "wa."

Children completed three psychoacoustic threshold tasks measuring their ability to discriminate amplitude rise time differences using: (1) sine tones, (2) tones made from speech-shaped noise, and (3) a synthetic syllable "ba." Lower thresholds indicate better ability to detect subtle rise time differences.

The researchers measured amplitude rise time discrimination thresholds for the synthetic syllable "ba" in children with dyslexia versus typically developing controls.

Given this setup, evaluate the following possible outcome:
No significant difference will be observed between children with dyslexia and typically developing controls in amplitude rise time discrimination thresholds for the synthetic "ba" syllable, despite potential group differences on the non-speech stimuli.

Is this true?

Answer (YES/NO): NO